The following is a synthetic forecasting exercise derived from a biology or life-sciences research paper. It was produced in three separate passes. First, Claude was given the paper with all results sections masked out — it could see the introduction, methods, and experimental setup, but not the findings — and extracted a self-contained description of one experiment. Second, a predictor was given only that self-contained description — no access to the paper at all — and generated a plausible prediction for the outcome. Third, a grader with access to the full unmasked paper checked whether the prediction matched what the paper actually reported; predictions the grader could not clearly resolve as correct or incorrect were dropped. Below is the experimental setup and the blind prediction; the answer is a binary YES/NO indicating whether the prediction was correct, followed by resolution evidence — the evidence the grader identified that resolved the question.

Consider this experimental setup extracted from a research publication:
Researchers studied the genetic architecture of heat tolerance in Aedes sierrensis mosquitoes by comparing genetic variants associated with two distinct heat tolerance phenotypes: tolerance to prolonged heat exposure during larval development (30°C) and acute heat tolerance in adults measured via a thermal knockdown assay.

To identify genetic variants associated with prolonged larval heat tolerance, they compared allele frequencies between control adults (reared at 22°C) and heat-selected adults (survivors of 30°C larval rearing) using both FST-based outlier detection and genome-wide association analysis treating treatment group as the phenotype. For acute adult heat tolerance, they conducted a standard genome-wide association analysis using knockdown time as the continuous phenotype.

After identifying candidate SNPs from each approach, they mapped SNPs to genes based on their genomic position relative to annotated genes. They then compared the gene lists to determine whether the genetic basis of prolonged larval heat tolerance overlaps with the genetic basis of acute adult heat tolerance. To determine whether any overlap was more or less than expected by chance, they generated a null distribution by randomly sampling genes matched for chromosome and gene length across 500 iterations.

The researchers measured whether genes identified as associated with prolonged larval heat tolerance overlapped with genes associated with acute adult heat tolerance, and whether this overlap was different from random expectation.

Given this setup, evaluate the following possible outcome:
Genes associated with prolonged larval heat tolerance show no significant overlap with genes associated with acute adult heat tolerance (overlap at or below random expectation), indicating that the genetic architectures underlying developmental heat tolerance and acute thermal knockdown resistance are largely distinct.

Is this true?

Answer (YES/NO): NO